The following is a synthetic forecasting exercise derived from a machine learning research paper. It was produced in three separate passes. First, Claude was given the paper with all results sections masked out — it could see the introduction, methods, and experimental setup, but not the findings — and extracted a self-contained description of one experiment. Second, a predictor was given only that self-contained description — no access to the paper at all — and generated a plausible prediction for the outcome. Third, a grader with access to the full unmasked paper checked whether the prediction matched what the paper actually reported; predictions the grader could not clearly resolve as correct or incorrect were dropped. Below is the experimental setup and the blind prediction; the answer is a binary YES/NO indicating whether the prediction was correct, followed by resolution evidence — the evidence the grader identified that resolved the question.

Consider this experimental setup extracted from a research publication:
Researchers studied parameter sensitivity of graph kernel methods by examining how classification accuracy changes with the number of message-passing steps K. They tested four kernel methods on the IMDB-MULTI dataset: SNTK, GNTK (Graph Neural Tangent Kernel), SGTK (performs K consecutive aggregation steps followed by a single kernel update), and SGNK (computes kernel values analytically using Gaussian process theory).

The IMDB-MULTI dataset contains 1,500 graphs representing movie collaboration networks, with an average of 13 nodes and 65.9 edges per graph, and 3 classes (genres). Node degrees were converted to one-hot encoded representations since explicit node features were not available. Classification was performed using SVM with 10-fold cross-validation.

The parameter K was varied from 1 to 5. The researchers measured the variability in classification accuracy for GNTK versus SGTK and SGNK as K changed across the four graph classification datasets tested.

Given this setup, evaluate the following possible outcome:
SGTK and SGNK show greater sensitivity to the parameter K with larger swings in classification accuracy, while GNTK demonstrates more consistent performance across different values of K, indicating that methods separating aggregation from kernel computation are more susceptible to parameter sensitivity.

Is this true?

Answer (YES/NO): NO